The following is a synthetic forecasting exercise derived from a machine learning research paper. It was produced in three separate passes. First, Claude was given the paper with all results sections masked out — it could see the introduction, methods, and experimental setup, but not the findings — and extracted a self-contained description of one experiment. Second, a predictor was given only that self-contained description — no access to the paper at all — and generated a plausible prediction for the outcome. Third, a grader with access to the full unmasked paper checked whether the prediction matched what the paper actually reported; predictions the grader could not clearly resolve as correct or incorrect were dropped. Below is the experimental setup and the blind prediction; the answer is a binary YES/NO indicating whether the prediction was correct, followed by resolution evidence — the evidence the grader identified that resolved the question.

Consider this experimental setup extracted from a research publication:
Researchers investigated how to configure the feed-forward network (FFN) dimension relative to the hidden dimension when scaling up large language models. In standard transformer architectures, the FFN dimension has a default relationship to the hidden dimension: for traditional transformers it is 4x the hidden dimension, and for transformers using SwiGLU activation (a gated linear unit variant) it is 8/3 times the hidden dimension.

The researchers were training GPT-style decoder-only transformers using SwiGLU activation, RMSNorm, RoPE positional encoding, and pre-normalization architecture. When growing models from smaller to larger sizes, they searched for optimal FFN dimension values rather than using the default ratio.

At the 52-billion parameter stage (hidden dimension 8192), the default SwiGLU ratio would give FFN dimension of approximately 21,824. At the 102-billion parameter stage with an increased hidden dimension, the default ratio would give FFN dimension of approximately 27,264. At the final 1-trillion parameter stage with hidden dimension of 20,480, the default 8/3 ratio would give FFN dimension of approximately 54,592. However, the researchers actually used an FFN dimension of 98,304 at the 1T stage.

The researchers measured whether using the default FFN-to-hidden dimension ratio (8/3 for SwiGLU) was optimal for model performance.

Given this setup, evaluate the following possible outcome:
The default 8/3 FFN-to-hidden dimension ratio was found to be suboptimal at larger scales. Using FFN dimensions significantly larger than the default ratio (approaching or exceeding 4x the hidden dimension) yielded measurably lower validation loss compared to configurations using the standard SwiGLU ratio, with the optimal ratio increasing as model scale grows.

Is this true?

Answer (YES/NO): NO